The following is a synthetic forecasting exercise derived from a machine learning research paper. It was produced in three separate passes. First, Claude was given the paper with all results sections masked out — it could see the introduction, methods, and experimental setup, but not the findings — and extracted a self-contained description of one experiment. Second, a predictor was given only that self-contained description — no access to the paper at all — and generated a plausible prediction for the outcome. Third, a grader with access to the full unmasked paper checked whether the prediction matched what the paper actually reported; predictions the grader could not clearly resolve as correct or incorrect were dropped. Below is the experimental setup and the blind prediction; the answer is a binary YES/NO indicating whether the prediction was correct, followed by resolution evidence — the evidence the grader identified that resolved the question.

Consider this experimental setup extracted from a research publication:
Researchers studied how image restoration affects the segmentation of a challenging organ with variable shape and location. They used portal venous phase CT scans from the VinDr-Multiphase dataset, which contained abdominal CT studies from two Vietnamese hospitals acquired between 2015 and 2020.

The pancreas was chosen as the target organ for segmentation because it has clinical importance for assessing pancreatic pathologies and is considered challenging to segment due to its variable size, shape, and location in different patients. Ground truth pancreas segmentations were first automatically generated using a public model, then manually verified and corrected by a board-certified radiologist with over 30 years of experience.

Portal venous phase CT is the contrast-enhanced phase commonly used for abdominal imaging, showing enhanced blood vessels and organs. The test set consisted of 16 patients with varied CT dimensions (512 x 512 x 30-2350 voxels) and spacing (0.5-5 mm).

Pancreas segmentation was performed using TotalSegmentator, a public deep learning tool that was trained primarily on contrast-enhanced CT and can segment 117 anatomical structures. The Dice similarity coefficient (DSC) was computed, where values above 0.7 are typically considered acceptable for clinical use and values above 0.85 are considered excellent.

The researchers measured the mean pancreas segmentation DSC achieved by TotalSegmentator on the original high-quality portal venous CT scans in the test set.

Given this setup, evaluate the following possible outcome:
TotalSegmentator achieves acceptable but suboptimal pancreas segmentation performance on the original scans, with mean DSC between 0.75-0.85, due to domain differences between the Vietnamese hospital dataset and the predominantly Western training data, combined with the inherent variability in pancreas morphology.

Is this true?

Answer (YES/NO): YES